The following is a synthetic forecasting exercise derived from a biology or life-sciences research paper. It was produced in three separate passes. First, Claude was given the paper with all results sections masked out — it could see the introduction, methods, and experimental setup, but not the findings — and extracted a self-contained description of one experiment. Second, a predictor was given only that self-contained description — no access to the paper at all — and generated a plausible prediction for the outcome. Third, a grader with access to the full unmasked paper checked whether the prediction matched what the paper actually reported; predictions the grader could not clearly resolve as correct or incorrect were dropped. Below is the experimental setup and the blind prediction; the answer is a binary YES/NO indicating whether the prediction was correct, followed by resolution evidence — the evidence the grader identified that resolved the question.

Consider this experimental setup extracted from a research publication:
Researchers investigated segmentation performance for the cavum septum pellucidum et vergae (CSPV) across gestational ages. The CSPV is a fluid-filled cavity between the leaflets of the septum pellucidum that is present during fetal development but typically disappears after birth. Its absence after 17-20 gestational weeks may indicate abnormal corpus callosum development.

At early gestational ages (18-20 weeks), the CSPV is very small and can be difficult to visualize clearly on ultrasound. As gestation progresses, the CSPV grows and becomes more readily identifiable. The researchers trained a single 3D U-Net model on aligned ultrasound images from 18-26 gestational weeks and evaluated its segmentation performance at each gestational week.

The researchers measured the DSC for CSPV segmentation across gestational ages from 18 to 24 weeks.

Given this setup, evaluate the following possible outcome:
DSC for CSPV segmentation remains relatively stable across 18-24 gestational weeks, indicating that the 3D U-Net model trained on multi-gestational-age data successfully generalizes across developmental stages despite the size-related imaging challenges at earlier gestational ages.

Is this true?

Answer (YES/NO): NO